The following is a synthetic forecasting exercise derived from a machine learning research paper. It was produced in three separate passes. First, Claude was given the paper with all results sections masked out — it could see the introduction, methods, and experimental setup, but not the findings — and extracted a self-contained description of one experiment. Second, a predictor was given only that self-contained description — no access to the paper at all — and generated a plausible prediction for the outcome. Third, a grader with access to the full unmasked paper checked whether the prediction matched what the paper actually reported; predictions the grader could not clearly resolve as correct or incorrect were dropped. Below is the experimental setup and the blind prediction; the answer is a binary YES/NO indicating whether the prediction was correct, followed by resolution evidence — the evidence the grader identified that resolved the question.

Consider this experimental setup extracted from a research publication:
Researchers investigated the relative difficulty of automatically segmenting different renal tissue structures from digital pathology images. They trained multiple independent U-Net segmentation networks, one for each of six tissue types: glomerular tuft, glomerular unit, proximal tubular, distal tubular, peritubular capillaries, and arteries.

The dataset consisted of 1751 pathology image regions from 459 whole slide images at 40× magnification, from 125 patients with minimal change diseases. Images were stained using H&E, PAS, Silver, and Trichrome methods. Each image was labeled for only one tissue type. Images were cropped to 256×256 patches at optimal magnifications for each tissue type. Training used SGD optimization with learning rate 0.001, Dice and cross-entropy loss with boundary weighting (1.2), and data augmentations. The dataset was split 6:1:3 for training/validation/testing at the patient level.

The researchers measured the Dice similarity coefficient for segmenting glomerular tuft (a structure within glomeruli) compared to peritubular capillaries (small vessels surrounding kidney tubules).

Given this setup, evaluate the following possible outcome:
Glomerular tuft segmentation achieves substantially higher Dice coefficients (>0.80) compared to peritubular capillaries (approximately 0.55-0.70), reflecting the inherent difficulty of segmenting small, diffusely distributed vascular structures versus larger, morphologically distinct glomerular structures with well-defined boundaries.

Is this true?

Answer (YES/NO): NO